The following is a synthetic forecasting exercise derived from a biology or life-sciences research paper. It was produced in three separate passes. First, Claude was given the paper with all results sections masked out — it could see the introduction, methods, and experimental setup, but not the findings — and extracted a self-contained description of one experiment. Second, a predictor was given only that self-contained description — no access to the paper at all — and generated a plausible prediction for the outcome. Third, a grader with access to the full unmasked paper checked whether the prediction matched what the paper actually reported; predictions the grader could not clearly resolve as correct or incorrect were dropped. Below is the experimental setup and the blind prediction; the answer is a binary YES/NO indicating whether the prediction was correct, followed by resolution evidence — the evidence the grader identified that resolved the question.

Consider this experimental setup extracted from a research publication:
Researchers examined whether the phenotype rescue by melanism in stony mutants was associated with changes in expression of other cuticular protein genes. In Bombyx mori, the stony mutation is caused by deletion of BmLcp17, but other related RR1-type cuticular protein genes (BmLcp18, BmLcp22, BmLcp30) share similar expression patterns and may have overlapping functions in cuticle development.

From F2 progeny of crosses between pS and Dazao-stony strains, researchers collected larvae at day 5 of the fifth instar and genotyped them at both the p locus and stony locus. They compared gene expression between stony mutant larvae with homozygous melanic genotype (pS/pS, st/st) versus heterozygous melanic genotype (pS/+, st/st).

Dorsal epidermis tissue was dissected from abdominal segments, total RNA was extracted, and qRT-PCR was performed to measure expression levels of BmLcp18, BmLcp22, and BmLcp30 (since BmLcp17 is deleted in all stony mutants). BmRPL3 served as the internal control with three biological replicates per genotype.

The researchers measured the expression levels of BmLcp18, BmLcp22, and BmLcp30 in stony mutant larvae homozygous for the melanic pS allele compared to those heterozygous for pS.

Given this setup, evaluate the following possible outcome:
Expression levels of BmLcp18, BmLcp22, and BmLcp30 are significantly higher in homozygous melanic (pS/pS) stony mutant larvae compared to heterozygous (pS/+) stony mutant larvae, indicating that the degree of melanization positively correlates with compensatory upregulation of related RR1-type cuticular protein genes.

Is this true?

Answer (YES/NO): YES